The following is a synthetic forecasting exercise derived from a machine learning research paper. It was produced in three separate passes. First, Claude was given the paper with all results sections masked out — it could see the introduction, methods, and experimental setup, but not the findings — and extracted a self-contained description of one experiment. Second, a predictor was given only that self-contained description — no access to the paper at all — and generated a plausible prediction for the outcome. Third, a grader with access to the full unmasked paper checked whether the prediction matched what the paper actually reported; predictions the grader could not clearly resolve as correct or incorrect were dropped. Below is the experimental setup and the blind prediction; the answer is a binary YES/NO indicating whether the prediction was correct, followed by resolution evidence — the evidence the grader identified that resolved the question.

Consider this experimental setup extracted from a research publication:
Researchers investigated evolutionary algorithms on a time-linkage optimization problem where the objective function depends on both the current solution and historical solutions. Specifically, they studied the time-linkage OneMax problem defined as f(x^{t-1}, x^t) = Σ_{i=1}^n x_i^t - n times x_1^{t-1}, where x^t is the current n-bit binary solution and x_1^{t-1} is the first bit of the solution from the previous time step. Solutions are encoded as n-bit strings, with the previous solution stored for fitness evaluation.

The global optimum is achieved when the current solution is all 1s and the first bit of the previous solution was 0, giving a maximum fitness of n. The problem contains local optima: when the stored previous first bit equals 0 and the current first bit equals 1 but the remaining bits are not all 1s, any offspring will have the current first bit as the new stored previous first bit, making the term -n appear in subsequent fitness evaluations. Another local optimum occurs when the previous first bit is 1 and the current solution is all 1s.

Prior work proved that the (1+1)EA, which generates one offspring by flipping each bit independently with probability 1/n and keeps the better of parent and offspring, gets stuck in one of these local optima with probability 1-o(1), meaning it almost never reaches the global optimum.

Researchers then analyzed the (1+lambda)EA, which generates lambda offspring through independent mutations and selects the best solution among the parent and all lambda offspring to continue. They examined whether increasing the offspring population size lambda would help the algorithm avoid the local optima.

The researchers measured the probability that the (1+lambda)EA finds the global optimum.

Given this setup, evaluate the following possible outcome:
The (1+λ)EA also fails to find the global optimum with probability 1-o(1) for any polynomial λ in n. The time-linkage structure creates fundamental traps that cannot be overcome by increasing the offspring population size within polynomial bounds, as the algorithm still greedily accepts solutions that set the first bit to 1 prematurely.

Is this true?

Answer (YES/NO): NO